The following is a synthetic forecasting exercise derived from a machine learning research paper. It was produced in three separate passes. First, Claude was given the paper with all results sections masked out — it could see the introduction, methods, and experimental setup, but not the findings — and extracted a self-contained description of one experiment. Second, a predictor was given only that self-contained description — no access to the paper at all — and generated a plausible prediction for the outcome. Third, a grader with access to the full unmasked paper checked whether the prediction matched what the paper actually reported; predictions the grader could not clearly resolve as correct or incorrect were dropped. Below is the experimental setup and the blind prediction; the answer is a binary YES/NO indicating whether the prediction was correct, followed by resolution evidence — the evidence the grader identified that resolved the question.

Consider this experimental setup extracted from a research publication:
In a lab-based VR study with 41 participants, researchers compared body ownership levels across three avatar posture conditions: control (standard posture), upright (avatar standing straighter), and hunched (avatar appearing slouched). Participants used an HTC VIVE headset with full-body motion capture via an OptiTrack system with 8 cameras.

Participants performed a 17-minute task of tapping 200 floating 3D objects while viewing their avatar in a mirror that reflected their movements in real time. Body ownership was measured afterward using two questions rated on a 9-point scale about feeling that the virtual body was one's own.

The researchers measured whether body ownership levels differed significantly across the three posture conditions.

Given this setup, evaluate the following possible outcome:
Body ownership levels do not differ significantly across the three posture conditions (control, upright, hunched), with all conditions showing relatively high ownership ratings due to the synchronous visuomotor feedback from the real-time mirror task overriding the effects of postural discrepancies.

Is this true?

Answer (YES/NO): YES